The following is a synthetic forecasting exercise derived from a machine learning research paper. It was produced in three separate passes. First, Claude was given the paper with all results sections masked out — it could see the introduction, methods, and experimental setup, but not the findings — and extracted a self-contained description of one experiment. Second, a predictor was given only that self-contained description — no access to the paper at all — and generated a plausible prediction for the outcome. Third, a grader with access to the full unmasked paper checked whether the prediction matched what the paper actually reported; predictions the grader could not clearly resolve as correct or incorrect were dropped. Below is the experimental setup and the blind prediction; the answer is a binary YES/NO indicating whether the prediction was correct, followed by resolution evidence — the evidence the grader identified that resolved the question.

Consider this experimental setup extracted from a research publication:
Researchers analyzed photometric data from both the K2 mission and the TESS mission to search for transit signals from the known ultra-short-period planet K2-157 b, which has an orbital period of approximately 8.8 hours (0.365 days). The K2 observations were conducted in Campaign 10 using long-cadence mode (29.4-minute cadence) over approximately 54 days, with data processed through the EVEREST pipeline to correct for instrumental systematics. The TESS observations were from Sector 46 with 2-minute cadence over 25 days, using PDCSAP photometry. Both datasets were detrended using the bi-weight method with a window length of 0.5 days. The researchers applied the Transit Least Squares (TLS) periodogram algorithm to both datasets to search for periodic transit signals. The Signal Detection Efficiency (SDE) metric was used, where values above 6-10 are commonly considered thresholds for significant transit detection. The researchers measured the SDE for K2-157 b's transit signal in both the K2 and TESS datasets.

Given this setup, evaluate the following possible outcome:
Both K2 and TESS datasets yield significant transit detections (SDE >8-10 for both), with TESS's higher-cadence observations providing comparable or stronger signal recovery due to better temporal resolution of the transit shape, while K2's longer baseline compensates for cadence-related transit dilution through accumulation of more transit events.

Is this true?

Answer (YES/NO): NO